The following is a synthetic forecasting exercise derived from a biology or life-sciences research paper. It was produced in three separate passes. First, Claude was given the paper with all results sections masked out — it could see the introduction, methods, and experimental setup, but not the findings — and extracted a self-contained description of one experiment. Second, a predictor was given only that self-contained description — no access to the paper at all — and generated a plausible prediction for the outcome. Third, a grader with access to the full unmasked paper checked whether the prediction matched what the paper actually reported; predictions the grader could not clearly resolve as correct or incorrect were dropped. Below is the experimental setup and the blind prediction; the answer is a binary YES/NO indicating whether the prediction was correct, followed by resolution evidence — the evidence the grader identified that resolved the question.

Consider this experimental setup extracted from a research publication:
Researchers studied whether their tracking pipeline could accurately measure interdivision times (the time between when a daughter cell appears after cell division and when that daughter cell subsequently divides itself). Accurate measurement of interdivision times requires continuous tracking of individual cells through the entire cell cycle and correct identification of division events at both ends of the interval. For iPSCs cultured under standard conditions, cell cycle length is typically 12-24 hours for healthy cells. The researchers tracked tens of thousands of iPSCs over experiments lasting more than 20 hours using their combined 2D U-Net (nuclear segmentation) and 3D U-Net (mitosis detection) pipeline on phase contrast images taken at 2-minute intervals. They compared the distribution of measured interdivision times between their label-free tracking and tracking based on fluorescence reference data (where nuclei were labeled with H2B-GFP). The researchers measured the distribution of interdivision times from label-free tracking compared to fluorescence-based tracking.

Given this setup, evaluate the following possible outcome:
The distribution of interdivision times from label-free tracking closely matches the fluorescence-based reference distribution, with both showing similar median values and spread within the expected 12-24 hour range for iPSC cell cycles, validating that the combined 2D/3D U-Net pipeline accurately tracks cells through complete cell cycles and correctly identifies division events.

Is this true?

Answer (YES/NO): NO